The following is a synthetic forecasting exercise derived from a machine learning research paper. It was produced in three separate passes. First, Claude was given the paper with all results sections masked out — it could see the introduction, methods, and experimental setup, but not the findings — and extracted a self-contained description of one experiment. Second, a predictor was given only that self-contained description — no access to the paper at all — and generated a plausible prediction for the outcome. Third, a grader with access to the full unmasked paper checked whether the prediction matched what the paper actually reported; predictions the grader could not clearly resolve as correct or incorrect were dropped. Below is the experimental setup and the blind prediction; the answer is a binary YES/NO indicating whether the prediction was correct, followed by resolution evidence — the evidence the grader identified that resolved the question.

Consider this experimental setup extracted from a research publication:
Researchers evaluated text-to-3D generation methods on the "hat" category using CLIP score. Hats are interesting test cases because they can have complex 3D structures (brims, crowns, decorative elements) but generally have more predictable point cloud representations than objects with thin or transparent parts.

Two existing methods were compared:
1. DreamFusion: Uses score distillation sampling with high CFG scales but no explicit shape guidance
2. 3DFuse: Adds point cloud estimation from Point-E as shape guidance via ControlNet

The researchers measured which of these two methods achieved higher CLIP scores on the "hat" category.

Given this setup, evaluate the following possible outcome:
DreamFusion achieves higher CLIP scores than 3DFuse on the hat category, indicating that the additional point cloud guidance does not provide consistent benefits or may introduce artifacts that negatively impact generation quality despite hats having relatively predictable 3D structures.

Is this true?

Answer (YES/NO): YES